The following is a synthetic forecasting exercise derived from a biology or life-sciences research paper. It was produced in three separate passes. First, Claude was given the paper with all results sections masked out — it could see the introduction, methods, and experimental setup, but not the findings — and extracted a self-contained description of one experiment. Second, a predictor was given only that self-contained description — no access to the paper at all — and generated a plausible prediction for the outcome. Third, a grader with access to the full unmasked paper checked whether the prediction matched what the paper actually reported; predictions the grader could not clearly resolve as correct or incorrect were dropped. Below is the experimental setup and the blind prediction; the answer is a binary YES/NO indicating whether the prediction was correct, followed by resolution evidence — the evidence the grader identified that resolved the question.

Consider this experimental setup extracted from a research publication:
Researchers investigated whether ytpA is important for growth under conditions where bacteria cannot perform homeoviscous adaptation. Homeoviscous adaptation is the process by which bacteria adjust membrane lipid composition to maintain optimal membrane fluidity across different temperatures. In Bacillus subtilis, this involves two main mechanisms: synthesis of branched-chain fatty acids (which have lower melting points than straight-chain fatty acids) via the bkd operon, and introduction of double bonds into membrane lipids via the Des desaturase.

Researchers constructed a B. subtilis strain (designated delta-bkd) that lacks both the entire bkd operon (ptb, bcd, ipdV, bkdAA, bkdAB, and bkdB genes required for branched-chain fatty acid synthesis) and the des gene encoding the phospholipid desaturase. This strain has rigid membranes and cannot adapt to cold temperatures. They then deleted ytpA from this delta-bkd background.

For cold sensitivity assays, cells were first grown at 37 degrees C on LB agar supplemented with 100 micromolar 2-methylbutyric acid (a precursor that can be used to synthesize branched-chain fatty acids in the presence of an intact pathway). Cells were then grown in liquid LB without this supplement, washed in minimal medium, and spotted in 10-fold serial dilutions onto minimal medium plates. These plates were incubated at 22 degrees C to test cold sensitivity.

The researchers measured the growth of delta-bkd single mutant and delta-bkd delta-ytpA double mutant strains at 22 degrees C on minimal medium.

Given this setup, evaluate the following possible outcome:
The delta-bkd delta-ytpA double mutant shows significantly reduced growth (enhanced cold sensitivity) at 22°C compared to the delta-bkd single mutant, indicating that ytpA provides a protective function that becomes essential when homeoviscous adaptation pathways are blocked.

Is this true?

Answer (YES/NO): NO